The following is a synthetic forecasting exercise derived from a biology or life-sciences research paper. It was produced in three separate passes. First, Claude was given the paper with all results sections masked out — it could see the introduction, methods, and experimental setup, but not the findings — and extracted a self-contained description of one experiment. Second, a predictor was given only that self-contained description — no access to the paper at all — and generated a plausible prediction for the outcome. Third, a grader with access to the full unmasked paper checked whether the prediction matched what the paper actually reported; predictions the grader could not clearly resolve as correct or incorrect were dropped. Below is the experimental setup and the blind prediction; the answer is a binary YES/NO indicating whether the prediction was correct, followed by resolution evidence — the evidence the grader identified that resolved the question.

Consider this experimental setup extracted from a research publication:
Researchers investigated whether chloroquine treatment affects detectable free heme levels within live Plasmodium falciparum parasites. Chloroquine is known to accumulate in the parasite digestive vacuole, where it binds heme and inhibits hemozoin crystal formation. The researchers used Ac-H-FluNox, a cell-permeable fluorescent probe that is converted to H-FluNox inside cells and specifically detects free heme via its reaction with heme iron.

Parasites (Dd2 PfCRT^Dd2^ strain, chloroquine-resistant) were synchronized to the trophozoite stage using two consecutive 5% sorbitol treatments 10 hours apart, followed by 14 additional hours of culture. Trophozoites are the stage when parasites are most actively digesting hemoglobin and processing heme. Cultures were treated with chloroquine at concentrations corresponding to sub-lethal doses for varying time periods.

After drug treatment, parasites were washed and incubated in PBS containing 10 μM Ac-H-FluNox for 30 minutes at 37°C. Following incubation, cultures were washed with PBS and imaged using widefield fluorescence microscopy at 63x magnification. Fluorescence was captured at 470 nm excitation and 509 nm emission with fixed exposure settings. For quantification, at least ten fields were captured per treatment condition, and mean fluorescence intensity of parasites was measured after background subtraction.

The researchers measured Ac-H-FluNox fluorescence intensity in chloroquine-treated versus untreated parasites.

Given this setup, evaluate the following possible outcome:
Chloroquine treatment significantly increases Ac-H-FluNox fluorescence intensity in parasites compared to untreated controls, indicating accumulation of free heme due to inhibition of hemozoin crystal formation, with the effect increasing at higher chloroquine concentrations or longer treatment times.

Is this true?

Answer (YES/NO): NO